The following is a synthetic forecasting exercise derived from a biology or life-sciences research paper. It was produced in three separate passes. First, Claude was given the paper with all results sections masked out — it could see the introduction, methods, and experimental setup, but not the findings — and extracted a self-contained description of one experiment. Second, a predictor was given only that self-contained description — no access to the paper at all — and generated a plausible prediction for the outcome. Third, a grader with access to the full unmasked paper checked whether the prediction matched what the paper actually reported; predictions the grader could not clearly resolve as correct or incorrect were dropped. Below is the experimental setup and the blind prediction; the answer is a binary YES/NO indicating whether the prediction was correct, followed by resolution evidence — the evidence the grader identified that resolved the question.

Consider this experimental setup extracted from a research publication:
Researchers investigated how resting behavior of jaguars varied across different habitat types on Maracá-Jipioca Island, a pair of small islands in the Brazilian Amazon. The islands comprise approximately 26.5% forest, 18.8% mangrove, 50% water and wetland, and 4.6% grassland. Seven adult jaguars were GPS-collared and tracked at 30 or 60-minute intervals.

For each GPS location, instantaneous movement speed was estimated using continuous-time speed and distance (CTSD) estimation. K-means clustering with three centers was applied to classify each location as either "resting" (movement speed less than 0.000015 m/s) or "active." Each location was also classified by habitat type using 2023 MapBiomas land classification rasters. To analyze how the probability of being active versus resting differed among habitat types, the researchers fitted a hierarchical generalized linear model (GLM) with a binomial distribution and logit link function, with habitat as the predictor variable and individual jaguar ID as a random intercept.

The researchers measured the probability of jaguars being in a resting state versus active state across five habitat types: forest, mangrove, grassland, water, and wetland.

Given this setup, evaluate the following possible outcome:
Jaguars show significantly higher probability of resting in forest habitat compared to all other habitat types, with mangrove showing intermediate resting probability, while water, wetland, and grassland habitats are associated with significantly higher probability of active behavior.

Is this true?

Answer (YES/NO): NO